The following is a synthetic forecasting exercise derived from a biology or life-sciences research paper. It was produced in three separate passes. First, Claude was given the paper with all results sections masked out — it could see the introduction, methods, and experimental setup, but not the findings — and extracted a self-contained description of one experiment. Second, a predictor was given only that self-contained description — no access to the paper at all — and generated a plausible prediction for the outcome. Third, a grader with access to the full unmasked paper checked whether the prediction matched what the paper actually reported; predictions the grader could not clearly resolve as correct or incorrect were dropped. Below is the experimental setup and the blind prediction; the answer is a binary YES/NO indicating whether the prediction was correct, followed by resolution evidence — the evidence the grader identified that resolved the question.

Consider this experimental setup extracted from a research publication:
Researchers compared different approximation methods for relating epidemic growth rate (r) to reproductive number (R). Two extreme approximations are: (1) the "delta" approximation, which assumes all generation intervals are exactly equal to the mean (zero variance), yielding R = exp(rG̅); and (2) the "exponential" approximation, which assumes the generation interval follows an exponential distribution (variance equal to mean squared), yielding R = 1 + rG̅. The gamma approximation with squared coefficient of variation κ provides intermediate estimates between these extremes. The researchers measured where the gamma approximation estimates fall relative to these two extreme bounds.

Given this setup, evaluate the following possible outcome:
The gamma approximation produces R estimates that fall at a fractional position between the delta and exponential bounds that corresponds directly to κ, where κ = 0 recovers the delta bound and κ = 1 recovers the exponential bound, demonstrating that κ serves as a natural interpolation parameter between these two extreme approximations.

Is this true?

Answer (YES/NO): YES